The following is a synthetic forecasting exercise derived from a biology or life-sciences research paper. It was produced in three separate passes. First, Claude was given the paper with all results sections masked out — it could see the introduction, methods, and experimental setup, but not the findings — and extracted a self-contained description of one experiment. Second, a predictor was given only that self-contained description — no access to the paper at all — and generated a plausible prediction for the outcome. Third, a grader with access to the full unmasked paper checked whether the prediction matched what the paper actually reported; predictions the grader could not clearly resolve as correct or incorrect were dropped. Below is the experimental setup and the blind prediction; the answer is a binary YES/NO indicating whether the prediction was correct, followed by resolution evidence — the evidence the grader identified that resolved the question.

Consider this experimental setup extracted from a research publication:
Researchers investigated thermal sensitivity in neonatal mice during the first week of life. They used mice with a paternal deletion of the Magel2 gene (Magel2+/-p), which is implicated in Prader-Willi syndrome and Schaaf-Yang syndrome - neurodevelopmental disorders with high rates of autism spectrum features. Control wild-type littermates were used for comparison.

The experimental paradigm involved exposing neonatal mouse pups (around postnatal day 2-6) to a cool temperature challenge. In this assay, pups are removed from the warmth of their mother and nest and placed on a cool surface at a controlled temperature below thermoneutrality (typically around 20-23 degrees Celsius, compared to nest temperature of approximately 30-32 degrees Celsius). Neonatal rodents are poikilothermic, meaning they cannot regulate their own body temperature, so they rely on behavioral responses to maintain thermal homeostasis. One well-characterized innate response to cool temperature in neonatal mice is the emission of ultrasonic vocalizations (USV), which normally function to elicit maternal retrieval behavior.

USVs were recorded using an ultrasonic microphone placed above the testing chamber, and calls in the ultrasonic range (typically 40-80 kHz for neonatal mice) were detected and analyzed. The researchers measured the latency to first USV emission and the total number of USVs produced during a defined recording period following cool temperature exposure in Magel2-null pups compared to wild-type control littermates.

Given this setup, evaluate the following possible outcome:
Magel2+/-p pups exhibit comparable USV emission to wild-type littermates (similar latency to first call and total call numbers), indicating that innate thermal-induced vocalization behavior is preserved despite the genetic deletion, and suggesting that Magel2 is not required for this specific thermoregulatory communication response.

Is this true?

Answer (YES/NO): NO